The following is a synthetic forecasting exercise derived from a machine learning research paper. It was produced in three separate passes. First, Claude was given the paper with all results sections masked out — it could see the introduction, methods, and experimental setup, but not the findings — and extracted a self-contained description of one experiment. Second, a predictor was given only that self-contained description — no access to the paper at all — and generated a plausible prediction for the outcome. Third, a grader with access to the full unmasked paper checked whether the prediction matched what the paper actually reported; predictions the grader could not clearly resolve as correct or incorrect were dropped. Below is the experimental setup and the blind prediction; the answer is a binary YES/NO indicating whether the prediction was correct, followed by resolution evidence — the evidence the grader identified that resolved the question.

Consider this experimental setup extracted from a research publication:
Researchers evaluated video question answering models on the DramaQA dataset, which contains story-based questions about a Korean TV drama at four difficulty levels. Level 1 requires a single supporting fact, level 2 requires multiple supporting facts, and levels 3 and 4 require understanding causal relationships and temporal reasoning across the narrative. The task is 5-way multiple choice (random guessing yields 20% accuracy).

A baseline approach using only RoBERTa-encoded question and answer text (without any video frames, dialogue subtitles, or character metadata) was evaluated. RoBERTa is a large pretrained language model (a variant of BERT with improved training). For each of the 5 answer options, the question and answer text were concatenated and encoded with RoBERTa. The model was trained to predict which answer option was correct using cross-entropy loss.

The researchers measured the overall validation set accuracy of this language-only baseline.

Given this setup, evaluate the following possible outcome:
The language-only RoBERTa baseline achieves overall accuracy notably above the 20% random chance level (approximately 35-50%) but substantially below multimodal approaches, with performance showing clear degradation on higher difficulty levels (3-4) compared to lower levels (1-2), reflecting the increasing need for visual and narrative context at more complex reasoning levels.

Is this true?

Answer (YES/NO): NO